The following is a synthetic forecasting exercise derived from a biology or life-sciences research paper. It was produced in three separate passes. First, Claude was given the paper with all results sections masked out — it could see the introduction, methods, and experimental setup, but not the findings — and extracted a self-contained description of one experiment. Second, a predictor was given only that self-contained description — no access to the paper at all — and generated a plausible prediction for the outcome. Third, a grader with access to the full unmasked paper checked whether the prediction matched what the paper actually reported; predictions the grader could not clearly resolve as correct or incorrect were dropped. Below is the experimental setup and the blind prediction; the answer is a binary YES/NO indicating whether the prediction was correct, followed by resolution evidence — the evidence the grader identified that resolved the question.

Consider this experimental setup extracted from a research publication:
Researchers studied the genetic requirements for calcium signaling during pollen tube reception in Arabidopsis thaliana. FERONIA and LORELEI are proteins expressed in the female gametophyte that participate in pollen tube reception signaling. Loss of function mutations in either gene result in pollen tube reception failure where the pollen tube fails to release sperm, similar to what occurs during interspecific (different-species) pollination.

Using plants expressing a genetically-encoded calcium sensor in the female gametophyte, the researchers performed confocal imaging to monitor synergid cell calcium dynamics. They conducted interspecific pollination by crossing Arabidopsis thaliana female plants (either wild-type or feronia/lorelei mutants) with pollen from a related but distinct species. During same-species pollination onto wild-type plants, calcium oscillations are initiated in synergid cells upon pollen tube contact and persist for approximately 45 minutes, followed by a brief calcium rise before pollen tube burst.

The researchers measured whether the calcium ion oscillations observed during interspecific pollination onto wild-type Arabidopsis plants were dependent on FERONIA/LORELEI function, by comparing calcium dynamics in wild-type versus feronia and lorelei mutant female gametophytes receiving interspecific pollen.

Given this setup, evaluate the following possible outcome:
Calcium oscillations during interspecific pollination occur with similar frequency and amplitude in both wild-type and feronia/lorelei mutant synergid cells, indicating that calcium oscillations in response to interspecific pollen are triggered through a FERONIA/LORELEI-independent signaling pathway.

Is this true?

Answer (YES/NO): NO